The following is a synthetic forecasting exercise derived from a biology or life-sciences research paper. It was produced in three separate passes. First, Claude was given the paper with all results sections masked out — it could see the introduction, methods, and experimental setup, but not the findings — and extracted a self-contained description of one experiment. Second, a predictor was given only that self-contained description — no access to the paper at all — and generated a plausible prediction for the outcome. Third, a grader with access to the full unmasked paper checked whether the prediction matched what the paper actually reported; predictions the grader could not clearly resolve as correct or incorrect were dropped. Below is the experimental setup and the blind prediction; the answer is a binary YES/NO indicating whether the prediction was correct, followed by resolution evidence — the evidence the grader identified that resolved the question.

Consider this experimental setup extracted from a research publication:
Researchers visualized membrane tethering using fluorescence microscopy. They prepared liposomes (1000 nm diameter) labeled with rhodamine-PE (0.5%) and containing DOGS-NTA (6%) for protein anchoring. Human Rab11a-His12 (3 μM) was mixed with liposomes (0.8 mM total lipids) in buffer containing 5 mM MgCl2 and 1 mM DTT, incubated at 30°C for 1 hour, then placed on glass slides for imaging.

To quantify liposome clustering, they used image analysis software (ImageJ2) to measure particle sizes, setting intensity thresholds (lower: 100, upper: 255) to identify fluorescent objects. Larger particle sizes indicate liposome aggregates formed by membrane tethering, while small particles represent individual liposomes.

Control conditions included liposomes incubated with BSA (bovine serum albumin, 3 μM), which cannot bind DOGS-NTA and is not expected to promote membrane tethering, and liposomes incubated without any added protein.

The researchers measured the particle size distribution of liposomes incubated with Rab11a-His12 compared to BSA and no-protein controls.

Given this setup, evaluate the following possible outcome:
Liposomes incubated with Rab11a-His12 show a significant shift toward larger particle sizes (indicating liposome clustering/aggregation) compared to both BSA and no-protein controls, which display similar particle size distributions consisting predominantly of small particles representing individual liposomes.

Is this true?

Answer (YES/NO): YES